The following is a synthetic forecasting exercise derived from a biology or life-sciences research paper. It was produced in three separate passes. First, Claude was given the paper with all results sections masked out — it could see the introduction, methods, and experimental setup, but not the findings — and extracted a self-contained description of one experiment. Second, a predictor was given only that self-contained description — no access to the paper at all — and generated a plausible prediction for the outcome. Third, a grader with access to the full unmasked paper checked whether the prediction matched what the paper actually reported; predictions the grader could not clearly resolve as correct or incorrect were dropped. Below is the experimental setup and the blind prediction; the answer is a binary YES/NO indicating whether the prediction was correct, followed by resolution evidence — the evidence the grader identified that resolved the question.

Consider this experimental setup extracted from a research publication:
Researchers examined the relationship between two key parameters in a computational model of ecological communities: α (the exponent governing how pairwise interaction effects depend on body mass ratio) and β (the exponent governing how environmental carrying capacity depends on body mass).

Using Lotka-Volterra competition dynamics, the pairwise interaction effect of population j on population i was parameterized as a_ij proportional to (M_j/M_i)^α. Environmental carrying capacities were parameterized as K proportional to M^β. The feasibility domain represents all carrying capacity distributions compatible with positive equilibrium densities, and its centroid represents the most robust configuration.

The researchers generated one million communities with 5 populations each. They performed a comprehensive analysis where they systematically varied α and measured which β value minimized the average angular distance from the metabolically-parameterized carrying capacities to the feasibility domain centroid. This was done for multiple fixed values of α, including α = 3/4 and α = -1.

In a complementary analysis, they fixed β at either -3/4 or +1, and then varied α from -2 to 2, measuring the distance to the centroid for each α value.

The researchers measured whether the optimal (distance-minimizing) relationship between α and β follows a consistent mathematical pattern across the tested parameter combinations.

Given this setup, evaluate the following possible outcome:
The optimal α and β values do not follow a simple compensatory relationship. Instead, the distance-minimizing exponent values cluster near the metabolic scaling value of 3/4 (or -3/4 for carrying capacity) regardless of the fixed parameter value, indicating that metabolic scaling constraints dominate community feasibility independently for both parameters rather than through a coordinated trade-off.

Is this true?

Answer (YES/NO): NO